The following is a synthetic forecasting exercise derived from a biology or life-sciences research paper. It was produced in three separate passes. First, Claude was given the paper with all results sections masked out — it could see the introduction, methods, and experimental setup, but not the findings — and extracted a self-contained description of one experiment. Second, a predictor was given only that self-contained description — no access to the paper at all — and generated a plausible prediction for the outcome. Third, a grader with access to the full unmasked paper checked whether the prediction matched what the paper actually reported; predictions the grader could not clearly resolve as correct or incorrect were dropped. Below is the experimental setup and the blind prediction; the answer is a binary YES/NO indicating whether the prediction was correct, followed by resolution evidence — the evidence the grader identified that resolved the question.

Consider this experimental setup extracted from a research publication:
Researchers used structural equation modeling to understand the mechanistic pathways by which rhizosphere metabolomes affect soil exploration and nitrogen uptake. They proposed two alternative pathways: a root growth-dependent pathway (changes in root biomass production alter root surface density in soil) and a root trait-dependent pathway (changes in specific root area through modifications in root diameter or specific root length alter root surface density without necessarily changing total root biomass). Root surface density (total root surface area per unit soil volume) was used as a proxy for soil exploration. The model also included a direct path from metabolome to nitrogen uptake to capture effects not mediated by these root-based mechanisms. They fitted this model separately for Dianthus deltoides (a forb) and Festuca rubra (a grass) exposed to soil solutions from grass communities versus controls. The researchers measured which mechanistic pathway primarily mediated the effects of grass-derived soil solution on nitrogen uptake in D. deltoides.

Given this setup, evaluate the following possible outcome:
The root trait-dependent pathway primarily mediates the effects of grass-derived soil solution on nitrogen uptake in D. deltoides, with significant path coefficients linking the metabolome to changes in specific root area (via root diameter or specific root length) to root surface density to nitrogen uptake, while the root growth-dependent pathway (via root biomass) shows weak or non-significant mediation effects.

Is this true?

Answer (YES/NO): NO